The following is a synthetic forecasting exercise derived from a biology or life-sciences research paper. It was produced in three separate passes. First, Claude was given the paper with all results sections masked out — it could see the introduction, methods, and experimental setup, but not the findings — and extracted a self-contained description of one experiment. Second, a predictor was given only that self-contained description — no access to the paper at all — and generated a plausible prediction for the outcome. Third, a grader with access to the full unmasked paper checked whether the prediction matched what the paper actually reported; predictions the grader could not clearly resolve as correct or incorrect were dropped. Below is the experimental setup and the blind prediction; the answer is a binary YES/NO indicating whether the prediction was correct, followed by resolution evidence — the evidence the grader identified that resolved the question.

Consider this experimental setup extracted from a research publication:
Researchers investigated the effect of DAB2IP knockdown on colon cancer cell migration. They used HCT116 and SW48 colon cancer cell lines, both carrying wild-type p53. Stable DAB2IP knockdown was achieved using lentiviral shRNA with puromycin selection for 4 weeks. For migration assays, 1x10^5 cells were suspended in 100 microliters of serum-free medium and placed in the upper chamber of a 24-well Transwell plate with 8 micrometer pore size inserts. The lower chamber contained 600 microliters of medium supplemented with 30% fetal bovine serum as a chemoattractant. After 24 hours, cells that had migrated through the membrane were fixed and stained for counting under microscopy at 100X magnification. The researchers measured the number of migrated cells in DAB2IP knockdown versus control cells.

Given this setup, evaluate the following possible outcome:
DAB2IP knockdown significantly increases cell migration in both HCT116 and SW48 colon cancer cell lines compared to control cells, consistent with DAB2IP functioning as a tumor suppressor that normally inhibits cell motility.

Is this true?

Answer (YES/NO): YES